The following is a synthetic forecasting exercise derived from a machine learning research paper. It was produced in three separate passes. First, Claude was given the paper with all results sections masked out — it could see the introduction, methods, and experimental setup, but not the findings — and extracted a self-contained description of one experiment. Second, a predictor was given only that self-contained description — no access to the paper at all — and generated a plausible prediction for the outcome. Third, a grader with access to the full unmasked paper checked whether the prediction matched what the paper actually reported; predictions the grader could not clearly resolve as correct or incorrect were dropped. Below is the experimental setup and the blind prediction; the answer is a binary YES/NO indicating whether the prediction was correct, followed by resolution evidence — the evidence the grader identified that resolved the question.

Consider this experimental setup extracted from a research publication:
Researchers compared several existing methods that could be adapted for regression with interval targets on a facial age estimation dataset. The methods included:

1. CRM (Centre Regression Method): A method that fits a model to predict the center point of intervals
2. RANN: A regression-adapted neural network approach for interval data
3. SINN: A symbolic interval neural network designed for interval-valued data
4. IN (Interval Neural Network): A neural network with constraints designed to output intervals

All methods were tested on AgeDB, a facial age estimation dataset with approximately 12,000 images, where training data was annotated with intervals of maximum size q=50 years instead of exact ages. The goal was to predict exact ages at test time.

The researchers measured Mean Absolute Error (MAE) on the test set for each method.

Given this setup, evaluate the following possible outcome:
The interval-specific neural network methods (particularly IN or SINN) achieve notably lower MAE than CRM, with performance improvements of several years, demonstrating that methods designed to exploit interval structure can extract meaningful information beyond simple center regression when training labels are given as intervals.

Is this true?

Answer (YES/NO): NO